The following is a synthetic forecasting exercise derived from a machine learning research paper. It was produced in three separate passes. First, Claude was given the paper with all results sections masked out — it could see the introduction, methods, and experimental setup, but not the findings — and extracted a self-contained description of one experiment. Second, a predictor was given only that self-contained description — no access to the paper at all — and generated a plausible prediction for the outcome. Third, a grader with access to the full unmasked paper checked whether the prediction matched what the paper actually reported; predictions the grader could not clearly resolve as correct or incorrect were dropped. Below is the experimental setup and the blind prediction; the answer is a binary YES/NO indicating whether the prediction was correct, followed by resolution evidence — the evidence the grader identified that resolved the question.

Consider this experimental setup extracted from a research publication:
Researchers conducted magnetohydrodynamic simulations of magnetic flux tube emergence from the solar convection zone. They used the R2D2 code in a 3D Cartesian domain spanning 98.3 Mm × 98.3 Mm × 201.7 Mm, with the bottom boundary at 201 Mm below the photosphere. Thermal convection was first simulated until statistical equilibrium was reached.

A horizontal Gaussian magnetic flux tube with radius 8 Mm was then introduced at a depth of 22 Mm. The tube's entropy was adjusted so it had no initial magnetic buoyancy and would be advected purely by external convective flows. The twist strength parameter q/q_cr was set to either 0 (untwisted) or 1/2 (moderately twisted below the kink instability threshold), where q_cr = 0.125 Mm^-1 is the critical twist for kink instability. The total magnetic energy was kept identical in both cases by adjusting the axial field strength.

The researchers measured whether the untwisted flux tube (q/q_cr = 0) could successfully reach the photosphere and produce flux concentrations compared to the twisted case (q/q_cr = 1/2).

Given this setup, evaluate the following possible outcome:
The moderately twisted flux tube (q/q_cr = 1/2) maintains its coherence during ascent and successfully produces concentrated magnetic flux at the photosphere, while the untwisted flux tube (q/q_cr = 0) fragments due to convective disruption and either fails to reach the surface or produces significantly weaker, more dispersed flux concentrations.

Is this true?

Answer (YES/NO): NO